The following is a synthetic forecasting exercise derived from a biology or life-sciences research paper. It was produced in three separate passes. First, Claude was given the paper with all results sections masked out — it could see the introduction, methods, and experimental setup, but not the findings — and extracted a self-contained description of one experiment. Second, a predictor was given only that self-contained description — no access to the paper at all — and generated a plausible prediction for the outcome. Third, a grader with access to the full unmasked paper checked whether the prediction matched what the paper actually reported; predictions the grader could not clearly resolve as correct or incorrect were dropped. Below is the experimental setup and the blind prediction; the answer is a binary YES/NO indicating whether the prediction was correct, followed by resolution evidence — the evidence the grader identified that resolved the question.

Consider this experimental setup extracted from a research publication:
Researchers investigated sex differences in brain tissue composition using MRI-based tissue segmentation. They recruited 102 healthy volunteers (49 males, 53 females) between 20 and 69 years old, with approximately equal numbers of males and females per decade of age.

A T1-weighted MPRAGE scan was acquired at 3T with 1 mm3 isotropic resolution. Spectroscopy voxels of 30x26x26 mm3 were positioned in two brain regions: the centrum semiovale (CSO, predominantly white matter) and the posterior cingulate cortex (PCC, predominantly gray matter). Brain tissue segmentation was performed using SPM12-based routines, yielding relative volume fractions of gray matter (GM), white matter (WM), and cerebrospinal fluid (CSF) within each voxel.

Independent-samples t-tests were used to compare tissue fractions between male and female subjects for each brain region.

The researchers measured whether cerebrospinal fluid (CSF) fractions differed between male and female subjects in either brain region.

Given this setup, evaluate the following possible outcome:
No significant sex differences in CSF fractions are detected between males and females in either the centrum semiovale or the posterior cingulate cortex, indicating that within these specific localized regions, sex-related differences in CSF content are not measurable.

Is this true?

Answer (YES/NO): NO